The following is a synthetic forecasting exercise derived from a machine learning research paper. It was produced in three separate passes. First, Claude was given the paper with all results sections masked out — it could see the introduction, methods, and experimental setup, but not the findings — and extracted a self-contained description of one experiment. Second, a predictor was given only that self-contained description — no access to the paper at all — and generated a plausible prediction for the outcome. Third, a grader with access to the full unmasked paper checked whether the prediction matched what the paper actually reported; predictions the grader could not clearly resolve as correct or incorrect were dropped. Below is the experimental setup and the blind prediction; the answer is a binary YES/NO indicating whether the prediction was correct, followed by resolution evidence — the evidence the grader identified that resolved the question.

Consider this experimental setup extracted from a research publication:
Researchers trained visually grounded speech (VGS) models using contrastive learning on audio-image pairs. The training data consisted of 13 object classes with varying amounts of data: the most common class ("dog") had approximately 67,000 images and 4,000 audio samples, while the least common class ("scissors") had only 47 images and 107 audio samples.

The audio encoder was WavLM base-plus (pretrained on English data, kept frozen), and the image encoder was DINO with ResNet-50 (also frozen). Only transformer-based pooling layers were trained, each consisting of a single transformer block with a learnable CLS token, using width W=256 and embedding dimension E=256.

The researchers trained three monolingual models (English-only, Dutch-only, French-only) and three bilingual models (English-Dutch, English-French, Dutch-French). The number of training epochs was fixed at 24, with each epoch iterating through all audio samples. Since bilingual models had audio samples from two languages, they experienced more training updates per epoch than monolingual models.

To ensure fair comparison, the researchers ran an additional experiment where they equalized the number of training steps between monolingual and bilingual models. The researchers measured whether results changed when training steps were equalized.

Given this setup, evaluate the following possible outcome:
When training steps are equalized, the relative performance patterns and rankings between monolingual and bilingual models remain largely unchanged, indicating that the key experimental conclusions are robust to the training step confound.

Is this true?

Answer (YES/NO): YES